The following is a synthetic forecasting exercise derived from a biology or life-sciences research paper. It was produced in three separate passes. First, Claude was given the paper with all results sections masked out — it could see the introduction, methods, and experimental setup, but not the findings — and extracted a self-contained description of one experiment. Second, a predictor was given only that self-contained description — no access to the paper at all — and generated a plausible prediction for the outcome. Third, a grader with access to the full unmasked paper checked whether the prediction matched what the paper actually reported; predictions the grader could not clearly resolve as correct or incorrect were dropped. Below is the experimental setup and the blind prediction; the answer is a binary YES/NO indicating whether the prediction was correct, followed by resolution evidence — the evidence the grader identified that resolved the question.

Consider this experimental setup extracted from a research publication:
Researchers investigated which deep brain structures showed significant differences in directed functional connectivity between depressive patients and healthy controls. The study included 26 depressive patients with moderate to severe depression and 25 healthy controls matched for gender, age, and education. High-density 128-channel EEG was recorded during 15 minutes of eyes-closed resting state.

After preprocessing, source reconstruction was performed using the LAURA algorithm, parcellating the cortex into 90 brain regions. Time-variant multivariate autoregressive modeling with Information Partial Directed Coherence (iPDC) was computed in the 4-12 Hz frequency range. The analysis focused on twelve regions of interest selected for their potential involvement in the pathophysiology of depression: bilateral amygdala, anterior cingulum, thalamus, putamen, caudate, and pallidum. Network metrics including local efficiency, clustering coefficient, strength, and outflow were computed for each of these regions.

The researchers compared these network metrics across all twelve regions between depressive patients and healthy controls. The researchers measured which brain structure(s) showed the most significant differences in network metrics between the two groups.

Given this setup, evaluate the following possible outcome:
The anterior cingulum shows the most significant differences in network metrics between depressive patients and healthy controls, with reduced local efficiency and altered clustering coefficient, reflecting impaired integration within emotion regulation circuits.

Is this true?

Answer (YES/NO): NO